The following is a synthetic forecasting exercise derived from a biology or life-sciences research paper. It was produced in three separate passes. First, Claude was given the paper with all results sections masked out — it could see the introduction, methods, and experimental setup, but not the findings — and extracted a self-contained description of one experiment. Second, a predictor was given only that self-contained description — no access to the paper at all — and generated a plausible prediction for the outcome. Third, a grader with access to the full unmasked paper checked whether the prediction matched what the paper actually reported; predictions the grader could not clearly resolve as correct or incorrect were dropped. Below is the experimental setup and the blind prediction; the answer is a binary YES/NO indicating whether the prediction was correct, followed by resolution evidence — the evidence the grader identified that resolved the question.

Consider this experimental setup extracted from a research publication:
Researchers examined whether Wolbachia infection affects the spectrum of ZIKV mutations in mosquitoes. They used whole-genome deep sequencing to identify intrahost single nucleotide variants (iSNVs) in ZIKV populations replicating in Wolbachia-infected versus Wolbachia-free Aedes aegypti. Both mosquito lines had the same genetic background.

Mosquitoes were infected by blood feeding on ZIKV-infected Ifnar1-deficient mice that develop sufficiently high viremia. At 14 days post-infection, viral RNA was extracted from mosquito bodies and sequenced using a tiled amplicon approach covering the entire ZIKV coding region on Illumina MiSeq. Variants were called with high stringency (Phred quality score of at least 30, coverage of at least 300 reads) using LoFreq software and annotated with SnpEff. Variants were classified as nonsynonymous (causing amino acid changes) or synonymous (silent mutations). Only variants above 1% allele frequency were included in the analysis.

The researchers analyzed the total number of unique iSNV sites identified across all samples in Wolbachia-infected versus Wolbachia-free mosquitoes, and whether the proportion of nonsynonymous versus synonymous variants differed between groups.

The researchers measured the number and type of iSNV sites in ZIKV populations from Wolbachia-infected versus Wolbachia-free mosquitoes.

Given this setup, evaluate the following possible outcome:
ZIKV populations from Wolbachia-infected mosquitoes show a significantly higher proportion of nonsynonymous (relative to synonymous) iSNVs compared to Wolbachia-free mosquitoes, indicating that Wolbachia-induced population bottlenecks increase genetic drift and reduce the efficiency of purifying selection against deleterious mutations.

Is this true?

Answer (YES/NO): NO